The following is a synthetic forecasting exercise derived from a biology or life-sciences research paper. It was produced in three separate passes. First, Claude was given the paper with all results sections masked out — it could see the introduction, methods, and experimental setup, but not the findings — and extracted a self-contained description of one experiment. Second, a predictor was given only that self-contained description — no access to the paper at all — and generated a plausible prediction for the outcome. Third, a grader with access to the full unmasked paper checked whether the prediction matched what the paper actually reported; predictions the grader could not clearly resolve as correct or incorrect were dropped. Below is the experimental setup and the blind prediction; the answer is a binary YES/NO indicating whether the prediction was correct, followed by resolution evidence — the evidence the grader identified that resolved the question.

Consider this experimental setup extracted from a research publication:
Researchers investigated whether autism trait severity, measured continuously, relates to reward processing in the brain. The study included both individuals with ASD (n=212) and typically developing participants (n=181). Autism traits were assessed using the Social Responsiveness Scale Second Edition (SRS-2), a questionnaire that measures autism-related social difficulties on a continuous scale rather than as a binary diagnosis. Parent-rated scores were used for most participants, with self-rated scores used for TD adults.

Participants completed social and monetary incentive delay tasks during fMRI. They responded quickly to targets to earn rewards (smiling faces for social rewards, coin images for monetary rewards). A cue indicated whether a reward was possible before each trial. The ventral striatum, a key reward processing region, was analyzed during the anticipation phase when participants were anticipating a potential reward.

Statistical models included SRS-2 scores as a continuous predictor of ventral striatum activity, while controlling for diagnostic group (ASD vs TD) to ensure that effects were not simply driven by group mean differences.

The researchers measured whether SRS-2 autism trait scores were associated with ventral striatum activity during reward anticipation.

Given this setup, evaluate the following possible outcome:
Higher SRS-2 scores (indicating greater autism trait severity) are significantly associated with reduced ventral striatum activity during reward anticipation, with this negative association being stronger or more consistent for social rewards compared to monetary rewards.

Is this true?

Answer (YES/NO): NO